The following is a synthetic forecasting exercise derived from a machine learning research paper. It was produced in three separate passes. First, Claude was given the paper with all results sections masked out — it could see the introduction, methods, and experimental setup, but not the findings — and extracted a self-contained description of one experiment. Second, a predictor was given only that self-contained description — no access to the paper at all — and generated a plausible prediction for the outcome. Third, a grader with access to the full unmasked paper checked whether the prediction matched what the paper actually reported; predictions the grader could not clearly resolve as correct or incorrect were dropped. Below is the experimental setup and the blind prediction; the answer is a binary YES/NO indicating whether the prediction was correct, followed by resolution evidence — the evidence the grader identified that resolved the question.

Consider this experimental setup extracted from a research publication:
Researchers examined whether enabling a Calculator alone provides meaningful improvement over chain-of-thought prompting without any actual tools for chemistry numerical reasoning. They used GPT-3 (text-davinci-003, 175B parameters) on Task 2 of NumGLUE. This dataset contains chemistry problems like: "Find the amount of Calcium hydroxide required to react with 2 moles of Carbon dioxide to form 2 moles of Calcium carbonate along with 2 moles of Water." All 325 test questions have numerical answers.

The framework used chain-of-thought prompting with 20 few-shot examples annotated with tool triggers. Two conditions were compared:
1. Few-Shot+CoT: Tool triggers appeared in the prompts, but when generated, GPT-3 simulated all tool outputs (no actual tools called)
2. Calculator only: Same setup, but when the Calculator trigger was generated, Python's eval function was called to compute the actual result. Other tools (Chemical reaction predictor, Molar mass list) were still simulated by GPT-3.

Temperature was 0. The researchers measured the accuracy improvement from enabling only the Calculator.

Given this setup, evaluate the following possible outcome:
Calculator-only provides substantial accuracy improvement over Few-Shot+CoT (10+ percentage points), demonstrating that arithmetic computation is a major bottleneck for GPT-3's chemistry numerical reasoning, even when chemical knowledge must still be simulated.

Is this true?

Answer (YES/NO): NO